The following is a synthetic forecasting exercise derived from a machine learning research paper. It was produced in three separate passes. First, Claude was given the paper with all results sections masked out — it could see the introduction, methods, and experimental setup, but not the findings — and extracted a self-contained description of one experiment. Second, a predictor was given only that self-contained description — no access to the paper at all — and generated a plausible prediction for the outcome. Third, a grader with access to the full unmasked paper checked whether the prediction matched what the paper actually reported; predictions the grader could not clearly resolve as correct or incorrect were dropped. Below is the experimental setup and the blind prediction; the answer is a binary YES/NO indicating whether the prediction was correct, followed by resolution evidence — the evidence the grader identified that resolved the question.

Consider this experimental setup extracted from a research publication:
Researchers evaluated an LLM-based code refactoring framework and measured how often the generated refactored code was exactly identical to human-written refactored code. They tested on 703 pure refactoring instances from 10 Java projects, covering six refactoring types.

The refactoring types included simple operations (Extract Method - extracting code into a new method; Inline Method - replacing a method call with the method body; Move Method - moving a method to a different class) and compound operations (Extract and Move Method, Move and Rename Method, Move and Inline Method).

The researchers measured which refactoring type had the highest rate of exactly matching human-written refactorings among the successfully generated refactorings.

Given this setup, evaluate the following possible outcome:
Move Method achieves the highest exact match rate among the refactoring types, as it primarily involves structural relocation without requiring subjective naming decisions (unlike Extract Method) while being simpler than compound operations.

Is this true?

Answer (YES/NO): YES